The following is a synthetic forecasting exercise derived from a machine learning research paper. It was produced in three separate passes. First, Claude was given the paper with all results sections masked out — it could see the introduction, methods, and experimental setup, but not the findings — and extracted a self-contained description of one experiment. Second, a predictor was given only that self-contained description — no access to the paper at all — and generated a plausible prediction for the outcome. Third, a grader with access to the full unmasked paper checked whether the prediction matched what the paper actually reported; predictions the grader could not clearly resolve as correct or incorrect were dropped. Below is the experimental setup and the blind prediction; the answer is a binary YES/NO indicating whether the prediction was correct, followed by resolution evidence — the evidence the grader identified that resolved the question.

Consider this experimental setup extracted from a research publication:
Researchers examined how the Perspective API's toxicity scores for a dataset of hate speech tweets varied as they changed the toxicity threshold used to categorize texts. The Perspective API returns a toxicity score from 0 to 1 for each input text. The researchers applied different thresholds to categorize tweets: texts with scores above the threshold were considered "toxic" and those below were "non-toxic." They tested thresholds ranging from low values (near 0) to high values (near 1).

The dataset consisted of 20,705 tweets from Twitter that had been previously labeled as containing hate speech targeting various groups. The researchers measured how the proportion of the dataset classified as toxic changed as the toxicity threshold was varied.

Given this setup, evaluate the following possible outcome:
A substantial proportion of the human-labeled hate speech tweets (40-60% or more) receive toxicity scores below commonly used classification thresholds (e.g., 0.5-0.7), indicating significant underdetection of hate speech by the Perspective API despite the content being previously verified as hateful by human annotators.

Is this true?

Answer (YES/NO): NO